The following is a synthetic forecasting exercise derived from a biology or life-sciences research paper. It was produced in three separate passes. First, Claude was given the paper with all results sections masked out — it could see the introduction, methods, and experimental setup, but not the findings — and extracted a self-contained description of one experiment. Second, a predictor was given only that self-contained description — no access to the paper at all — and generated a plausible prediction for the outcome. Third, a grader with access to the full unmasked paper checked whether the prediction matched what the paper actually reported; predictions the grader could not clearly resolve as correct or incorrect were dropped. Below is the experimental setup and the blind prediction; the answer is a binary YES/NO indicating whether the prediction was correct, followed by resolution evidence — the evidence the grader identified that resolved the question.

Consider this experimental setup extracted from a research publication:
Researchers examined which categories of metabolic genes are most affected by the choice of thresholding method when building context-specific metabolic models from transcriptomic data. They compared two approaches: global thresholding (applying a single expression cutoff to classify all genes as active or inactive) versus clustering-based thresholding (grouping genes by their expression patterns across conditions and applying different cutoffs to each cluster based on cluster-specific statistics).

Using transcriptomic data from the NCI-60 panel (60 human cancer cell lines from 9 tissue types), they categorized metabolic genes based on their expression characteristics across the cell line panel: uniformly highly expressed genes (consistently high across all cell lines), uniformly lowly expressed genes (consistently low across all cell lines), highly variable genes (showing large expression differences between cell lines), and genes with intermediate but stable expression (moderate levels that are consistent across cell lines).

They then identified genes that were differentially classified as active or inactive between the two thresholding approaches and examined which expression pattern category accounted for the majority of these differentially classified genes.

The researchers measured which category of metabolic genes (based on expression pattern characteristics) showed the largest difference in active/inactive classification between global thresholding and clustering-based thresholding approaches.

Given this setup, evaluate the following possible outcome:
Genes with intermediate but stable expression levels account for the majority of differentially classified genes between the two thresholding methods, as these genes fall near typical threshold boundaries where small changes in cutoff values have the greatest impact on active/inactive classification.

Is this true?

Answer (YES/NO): NO